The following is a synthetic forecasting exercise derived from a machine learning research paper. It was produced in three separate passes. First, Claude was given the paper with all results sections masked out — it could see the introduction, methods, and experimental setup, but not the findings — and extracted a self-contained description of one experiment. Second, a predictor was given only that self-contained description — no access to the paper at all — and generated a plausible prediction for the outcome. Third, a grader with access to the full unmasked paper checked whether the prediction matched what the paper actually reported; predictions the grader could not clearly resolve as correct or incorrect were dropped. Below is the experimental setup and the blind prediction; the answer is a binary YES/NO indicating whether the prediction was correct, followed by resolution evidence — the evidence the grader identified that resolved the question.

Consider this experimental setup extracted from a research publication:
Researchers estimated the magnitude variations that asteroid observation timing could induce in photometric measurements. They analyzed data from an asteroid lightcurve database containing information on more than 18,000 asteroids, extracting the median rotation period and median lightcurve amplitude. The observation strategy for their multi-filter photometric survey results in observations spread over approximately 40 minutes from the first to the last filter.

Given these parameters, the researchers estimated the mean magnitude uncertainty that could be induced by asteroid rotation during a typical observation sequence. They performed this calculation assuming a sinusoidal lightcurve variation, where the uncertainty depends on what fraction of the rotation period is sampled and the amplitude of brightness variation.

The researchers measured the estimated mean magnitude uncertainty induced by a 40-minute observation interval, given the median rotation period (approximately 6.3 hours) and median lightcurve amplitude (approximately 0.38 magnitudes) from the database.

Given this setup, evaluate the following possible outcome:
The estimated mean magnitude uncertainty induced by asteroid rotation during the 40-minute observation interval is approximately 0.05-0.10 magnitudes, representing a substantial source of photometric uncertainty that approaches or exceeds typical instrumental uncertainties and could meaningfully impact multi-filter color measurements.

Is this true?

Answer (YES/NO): NO